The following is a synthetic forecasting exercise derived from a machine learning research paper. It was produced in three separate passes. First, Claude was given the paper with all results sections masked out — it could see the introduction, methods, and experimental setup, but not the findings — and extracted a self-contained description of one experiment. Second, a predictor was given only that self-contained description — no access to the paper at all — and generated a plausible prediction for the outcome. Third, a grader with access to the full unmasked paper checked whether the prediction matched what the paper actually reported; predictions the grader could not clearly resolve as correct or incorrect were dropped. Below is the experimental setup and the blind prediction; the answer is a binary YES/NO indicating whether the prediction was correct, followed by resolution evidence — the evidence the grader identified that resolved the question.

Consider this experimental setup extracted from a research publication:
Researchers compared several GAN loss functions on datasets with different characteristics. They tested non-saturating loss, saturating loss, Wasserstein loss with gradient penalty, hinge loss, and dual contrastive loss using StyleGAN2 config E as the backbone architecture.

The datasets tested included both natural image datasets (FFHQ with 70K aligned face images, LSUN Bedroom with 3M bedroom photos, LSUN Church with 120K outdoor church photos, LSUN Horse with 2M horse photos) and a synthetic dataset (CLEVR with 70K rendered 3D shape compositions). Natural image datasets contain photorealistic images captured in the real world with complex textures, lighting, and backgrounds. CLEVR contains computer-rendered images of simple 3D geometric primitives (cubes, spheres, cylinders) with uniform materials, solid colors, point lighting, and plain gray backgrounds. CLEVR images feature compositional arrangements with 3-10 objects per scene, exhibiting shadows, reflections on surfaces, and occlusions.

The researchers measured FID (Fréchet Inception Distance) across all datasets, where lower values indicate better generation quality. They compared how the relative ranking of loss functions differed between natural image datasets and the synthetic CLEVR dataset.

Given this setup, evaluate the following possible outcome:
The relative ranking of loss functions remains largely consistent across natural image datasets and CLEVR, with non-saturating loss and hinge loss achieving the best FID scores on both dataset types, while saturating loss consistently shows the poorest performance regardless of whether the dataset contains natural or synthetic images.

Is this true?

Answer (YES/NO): NO